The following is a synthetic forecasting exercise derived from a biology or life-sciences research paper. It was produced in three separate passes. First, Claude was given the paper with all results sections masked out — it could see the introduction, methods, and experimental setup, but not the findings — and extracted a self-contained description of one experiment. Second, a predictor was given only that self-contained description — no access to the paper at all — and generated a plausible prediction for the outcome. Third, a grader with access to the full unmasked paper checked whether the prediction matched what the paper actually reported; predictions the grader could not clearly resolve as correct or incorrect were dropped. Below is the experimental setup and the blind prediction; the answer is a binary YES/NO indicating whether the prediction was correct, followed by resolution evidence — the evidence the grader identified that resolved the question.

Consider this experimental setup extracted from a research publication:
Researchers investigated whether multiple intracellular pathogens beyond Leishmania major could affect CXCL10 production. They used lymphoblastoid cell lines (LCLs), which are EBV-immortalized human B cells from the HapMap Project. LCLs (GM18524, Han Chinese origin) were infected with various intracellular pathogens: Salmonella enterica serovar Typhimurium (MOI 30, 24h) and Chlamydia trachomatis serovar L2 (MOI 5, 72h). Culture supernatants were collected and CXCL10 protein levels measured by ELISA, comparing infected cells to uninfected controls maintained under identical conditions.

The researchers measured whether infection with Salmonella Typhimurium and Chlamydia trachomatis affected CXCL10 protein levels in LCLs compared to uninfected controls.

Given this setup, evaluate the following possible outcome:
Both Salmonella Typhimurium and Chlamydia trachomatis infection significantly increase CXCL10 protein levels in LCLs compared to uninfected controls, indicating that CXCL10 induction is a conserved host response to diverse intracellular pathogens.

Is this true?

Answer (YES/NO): NO